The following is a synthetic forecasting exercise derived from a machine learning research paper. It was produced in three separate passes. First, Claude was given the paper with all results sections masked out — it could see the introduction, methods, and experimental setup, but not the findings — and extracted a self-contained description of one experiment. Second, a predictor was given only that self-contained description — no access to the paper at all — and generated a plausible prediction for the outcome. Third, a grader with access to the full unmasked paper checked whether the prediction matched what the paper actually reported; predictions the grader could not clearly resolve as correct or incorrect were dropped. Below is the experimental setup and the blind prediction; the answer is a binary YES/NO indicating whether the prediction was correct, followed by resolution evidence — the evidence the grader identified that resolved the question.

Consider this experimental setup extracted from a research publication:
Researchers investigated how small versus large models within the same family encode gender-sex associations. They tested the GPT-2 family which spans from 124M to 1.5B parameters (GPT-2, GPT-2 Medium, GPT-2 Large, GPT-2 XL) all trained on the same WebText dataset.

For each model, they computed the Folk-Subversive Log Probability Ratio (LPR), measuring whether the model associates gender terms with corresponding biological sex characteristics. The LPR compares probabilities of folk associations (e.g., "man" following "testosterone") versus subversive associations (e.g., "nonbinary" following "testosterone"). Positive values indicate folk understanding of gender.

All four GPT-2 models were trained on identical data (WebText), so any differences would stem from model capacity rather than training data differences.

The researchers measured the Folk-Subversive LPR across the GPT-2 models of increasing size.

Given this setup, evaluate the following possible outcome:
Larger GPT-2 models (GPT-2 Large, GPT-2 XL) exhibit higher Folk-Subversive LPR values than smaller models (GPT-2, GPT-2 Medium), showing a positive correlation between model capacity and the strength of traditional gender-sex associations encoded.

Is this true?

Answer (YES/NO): YES